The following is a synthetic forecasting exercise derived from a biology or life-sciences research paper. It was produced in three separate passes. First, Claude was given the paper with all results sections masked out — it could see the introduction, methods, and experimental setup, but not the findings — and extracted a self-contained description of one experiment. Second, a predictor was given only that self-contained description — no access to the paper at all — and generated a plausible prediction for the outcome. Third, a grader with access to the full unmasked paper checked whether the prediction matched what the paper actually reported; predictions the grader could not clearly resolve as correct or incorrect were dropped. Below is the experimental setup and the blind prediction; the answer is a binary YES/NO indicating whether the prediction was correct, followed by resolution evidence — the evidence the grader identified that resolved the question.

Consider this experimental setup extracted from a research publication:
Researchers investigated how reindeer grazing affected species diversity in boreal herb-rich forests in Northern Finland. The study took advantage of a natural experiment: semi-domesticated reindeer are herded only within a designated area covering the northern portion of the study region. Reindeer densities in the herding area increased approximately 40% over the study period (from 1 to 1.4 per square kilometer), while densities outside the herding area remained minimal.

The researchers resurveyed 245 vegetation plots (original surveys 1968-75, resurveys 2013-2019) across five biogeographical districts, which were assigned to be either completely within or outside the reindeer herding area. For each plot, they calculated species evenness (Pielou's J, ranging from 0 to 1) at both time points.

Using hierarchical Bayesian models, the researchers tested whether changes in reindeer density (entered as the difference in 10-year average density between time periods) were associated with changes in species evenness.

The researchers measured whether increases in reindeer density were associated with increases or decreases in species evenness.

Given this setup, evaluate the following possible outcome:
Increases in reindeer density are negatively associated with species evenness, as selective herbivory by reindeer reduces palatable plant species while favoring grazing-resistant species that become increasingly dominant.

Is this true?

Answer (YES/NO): NO